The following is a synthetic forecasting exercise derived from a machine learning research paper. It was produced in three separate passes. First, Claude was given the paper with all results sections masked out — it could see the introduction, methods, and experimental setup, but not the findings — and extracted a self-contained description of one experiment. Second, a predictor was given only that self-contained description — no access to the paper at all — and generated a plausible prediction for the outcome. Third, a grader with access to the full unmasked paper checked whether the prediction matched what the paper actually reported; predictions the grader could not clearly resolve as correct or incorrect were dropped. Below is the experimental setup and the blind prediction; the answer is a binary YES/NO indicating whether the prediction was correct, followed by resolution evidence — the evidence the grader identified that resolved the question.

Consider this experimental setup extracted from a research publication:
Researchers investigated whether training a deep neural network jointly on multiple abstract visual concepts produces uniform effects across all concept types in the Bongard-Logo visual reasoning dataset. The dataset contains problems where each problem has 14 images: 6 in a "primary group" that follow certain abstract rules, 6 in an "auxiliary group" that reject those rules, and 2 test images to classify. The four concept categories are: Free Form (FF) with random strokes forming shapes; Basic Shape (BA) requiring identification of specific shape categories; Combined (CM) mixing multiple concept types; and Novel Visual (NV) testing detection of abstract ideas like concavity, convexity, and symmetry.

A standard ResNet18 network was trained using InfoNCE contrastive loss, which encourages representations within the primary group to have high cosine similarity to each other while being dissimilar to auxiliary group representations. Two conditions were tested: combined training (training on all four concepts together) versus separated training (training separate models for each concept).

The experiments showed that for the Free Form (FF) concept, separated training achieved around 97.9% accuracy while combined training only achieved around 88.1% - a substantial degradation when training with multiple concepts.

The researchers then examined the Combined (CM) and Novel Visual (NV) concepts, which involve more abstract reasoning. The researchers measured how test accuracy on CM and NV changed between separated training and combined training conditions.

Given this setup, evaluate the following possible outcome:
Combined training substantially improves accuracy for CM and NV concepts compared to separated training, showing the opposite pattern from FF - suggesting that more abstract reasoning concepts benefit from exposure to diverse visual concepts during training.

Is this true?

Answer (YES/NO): NO